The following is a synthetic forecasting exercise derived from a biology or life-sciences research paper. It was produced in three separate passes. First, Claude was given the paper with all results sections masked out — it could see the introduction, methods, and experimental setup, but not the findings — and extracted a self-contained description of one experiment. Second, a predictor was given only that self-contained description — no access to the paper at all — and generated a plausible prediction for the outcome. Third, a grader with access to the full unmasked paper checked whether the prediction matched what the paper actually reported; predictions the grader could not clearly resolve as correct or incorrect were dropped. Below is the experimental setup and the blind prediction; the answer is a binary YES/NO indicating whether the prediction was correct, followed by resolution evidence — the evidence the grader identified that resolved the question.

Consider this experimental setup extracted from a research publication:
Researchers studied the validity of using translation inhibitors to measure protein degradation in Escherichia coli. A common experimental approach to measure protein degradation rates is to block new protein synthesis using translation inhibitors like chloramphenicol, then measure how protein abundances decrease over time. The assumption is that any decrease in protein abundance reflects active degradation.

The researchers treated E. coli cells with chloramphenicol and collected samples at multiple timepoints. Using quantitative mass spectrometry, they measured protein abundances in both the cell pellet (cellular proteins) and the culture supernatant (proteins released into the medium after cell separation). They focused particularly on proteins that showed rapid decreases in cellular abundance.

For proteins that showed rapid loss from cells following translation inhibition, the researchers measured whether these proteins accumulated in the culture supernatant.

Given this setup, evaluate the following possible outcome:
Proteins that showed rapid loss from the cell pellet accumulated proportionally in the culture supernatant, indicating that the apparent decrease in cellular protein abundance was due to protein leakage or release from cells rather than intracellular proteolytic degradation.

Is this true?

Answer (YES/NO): YES